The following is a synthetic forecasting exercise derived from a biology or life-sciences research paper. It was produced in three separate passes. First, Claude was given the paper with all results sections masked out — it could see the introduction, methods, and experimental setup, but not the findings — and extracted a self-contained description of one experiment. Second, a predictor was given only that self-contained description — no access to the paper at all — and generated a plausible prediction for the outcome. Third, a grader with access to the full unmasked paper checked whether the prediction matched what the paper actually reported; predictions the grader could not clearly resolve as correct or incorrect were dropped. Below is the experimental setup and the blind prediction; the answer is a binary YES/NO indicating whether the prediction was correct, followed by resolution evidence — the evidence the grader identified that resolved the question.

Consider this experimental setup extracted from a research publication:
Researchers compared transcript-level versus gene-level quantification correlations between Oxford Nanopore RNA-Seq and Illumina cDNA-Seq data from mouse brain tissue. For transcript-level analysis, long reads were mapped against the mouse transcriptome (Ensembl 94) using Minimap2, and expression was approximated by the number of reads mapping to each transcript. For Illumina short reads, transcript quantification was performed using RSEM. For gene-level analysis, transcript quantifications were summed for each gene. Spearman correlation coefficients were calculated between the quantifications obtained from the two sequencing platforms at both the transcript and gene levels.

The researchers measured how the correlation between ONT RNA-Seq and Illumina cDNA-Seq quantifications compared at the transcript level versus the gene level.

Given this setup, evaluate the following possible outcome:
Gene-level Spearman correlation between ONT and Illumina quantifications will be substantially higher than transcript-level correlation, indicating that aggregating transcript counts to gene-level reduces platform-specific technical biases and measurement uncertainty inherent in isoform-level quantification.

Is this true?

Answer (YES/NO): YES